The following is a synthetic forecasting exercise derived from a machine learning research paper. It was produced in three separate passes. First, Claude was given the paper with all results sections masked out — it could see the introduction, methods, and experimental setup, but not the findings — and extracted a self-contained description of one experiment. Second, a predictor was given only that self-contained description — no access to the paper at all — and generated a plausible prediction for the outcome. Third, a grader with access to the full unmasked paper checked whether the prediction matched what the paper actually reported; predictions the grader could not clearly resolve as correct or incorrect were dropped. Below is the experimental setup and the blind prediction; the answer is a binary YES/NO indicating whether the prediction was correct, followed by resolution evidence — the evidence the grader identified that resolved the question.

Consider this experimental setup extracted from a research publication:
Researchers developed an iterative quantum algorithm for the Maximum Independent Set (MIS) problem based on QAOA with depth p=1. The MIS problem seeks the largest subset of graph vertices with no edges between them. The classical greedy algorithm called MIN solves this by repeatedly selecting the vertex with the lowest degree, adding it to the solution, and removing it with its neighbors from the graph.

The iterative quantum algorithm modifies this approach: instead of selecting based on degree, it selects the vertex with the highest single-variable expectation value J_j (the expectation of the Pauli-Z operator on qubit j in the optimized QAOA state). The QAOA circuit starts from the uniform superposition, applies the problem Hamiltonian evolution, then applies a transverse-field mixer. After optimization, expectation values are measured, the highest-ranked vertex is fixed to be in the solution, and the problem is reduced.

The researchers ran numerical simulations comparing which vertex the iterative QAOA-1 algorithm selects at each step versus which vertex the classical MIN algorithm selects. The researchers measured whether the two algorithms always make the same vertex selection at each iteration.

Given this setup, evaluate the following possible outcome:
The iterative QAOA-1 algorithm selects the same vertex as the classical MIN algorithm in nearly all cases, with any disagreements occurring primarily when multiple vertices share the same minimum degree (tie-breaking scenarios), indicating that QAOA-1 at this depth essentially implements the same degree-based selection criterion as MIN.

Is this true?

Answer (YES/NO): NO